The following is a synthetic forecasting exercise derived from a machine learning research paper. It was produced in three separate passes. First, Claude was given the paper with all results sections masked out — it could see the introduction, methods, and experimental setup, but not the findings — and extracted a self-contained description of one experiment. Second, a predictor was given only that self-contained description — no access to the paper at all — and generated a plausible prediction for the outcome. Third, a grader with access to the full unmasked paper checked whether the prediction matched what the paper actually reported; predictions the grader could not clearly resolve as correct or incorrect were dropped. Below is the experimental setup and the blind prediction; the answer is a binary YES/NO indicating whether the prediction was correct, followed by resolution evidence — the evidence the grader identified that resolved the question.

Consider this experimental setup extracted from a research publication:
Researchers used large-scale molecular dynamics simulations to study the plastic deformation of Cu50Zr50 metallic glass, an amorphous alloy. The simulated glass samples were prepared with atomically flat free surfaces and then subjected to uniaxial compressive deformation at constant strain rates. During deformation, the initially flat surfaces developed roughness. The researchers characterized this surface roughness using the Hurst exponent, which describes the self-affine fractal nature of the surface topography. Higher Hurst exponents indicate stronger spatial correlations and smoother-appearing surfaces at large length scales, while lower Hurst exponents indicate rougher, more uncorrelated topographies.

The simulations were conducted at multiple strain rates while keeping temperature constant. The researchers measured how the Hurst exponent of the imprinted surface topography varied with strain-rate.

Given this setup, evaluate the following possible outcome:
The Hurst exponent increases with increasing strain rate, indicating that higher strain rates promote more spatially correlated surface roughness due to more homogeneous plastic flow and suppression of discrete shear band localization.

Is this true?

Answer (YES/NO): NO